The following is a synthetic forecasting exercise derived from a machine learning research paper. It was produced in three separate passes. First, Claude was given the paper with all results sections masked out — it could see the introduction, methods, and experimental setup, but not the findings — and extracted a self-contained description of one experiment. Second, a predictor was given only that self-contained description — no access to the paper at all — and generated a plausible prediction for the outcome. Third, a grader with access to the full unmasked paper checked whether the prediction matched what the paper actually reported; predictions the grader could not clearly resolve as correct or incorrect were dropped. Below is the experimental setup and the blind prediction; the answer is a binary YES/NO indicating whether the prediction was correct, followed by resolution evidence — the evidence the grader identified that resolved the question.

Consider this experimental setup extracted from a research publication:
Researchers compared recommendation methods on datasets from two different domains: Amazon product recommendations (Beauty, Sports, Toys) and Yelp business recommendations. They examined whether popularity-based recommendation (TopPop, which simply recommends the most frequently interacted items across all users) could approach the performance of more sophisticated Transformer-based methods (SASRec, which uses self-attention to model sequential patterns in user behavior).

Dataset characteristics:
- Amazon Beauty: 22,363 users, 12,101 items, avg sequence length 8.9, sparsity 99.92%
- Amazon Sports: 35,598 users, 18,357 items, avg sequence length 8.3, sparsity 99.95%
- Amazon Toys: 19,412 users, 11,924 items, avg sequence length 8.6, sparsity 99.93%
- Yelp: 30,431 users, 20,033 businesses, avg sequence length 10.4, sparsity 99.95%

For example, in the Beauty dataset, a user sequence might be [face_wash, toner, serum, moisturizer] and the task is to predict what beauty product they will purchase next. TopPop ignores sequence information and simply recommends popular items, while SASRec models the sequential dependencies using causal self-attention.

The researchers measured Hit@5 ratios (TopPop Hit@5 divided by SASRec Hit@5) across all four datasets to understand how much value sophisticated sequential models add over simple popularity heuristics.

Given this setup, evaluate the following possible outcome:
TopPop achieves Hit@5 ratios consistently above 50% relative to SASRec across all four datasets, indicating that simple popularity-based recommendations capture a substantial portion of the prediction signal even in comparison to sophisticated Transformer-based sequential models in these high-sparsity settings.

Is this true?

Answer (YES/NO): NO